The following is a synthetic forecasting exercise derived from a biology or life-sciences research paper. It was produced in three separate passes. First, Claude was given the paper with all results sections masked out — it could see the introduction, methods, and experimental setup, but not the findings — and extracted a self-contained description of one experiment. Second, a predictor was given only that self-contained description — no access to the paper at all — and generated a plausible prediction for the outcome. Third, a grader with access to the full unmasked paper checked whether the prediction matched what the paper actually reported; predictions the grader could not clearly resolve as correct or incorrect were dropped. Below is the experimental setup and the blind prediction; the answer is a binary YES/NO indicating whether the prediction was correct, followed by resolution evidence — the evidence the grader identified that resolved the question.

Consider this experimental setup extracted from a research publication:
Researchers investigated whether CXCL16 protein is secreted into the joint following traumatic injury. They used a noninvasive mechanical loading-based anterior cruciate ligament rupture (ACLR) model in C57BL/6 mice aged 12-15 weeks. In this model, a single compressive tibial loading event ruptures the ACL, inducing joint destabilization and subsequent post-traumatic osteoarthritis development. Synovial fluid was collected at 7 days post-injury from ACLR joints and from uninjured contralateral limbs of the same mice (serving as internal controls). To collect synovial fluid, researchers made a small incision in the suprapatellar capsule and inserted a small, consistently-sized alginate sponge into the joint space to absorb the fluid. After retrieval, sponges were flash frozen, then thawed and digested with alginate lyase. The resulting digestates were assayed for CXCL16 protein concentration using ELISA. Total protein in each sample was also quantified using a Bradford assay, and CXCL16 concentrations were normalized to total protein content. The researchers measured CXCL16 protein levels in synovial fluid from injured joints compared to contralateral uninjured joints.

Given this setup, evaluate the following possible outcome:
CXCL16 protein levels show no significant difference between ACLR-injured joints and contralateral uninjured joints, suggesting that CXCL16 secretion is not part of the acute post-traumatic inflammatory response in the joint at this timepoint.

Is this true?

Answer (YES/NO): NO